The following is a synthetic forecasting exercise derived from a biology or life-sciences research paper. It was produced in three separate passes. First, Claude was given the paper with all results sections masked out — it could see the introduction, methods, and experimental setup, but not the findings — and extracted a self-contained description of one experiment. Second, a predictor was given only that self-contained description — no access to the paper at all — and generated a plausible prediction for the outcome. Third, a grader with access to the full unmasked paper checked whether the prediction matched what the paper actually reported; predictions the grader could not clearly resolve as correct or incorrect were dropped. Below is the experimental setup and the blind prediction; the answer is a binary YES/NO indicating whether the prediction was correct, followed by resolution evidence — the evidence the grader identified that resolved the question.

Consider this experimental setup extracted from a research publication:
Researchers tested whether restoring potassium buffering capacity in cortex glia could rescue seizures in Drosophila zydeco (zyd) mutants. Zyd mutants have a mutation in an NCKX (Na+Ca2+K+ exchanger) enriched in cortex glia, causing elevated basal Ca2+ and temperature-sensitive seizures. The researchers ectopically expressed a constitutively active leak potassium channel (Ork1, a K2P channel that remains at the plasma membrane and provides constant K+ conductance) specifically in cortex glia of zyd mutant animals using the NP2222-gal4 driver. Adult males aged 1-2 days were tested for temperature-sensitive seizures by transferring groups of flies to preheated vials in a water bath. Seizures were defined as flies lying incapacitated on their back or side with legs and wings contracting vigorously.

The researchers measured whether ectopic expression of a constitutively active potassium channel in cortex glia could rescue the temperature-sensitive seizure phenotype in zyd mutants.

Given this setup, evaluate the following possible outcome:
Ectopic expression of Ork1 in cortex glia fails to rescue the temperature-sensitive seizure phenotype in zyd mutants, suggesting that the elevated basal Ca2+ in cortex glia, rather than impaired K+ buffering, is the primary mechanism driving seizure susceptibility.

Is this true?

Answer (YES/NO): NO